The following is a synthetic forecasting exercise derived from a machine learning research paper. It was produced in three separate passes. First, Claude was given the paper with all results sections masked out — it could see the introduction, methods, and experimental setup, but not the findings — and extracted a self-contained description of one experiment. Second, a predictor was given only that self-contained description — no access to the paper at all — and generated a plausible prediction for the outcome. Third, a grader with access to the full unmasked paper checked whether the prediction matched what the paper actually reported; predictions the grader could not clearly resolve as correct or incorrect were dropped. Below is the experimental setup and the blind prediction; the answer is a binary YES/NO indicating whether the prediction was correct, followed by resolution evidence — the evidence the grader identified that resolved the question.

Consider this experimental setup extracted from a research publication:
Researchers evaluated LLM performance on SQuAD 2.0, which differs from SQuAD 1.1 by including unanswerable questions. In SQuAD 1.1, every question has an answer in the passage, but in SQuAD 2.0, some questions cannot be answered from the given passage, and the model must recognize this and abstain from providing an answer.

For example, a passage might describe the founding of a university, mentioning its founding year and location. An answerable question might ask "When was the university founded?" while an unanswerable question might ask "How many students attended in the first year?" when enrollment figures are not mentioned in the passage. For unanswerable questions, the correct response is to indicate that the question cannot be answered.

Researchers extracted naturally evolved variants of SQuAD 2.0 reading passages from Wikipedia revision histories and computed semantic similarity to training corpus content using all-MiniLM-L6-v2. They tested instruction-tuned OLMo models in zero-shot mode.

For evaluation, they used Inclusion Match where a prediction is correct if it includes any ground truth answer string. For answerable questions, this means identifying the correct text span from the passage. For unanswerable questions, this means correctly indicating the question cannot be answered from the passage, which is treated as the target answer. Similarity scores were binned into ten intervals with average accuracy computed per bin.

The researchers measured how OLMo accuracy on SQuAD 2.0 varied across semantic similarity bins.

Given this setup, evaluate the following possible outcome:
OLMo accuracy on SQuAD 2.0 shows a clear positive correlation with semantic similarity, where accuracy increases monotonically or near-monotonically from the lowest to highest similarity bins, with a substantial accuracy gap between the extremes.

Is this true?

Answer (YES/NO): YES